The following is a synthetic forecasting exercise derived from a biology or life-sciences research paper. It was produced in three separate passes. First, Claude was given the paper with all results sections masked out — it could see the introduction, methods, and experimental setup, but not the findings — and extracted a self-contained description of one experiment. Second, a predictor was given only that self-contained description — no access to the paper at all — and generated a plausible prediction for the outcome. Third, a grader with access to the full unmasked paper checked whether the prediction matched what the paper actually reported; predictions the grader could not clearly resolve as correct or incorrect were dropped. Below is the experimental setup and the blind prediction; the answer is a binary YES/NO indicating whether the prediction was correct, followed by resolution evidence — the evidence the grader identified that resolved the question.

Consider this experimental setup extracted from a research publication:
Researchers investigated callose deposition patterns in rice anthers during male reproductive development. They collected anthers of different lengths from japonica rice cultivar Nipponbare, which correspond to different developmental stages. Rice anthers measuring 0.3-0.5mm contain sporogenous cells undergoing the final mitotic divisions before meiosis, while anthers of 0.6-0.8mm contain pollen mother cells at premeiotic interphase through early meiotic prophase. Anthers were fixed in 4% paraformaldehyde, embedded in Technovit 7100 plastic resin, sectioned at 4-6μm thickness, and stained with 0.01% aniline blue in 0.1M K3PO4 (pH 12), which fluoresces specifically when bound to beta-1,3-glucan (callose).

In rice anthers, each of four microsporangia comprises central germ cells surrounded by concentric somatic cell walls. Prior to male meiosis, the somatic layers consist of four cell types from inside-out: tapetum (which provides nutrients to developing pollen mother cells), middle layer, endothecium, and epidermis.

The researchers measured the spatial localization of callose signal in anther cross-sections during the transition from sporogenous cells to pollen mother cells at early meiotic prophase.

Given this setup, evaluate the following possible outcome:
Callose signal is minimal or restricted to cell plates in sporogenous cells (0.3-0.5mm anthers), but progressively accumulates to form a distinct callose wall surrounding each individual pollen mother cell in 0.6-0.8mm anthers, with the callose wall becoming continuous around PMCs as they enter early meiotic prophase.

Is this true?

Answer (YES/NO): NO